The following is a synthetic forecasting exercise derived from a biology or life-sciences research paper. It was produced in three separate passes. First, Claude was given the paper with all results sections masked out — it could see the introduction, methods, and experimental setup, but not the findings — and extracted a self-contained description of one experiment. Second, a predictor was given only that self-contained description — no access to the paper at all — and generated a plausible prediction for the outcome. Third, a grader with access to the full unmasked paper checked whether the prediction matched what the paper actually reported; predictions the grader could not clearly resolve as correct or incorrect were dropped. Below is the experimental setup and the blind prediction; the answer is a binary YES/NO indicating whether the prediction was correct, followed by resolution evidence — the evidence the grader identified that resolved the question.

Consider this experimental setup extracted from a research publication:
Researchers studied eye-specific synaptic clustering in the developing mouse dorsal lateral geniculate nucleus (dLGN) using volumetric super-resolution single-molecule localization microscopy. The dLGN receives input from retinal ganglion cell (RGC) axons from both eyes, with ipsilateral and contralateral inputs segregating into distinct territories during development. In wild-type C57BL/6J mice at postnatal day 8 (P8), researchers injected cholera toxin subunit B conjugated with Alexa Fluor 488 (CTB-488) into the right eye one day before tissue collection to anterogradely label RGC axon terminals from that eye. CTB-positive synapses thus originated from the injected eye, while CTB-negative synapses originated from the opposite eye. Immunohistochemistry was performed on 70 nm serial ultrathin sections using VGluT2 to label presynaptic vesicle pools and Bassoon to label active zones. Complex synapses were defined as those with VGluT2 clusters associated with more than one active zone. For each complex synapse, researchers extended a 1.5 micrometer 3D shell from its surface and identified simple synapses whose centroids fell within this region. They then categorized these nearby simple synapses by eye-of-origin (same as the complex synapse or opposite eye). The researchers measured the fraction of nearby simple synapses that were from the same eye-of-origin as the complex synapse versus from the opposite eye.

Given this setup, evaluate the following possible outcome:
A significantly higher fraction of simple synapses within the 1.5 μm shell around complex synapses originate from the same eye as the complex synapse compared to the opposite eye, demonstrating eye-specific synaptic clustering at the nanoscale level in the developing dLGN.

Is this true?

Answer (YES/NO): YES